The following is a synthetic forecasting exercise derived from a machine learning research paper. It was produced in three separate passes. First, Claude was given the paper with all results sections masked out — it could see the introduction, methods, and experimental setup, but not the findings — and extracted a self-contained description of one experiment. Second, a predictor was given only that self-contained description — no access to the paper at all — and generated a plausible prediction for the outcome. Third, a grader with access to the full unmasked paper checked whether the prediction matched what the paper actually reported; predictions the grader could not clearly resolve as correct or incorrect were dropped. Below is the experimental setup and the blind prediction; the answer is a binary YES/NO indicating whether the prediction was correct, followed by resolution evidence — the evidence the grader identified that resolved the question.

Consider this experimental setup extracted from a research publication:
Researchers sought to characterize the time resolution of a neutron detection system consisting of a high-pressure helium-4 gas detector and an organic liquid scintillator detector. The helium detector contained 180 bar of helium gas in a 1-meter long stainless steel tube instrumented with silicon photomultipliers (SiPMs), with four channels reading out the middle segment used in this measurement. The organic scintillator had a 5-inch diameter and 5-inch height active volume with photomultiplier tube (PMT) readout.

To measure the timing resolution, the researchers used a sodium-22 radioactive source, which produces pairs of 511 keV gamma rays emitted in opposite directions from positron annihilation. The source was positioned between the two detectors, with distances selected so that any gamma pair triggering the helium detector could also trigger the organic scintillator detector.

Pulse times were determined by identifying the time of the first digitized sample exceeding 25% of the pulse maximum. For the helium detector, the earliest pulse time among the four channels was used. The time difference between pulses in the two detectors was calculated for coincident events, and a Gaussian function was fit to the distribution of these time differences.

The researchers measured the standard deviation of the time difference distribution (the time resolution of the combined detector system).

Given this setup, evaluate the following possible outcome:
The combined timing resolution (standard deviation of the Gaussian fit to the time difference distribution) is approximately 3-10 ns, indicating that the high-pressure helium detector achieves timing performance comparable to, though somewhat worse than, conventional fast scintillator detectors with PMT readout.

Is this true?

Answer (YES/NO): NO